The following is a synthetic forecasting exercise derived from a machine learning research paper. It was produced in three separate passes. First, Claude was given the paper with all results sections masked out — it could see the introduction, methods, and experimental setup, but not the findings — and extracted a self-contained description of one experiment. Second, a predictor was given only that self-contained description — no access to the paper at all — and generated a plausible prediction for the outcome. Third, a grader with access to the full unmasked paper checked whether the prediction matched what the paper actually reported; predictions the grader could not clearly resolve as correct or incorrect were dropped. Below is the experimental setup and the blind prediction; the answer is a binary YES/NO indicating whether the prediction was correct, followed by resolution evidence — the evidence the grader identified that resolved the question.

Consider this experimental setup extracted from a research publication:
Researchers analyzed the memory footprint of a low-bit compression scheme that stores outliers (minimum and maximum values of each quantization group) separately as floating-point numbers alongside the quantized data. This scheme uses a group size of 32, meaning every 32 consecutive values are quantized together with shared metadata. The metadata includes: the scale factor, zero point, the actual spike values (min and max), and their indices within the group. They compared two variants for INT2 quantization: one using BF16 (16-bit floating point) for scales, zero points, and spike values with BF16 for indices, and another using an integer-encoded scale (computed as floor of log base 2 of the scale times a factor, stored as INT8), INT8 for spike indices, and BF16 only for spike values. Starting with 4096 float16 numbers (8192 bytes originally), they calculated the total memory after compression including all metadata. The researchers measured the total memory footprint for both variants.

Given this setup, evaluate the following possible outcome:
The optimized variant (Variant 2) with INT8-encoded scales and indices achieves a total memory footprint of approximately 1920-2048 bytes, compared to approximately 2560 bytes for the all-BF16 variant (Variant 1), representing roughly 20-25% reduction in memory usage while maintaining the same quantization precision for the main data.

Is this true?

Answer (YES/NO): YES